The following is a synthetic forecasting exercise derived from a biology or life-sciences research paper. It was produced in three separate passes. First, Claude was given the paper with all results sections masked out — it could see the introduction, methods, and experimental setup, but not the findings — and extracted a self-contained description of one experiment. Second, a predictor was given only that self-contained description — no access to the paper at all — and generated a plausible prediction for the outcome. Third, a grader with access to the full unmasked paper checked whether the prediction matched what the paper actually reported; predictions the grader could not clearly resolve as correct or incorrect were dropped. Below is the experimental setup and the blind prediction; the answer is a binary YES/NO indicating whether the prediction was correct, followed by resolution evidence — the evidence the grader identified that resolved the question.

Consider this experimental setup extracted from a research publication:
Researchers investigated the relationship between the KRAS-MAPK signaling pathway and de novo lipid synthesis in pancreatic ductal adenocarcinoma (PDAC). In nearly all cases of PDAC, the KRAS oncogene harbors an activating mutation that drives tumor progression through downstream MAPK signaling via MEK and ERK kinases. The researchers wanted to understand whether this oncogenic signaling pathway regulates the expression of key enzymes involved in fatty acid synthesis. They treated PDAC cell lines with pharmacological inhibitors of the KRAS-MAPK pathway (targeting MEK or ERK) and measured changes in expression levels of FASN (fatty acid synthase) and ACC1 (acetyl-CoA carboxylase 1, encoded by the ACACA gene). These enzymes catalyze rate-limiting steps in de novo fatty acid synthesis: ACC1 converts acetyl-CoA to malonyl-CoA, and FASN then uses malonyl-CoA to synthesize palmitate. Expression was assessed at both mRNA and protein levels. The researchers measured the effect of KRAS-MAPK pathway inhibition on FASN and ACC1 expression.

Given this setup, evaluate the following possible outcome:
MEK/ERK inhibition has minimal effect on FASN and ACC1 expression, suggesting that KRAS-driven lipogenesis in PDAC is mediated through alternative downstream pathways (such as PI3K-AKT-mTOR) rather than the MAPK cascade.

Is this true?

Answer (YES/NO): NO